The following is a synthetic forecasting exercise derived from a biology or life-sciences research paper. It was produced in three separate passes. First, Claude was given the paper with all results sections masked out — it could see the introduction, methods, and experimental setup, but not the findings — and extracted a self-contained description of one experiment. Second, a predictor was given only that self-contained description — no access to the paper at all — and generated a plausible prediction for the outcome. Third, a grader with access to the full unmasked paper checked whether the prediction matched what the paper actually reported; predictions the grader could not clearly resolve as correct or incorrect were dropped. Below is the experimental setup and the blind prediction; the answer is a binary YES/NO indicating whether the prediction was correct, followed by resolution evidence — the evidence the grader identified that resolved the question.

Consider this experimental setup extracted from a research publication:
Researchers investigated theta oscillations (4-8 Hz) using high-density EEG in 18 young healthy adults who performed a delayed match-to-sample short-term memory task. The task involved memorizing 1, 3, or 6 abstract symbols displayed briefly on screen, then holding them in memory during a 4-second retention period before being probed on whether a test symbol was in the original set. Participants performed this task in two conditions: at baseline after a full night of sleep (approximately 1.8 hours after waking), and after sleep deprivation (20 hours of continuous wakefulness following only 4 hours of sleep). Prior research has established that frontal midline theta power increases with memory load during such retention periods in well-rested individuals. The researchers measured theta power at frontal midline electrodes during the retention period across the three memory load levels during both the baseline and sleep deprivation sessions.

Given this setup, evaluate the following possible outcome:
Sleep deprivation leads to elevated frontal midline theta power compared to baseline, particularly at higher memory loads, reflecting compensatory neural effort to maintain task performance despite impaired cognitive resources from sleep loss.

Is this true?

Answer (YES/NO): NO